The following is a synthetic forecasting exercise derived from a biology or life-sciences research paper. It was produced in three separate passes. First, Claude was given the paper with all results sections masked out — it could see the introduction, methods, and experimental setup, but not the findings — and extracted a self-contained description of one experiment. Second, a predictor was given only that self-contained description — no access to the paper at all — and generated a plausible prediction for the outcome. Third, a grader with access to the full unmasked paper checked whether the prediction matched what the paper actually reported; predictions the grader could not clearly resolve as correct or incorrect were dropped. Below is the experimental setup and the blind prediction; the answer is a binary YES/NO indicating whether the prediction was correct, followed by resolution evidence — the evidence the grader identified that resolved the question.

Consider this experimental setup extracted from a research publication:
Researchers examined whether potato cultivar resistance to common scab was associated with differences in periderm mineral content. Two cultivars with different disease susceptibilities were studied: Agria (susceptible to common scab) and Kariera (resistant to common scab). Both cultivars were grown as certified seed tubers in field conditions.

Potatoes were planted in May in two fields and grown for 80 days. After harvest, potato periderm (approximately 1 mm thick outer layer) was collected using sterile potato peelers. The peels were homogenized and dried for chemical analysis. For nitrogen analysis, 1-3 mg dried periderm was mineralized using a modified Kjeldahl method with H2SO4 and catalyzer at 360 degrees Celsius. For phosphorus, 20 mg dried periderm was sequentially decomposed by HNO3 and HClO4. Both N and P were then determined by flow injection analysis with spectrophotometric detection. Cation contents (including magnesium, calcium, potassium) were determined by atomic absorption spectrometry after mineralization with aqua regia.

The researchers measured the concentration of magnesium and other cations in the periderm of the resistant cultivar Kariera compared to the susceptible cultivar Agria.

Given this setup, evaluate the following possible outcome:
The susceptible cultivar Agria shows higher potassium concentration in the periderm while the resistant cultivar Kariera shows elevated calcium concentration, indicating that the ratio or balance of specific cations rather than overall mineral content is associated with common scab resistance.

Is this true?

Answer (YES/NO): NO